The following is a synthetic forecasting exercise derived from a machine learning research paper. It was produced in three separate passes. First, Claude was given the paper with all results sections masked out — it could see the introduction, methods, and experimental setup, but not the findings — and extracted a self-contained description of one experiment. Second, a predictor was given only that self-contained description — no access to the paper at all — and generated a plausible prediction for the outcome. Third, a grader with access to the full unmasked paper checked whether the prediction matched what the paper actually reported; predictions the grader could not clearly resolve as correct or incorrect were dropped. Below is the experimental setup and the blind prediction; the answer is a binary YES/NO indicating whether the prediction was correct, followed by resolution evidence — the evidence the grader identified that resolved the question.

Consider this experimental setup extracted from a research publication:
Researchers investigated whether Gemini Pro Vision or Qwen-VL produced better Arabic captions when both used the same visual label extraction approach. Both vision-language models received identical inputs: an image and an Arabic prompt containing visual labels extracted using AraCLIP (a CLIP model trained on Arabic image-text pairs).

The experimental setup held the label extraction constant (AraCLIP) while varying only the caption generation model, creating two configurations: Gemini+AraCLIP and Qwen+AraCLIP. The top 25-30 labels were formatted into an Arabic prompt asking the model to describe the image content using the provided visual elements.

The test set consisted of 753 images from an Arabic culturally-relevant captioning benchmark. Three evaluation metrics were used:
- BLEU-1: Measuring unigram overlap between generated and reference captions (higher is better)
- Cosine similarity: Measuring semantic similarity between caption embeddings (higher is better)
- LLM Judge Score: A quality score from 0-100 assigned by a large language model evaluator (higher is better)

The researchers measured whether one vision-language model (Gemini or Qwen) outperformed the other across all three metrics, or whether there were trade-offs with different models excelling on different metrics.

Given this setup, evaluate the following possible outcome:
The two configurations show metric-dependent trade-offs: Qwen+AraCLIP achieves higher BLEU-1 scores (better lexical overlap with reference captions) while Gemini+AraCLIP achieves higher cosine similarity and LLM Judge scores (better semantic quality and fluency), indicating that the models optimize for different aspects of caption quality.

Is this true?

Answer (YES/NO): YES